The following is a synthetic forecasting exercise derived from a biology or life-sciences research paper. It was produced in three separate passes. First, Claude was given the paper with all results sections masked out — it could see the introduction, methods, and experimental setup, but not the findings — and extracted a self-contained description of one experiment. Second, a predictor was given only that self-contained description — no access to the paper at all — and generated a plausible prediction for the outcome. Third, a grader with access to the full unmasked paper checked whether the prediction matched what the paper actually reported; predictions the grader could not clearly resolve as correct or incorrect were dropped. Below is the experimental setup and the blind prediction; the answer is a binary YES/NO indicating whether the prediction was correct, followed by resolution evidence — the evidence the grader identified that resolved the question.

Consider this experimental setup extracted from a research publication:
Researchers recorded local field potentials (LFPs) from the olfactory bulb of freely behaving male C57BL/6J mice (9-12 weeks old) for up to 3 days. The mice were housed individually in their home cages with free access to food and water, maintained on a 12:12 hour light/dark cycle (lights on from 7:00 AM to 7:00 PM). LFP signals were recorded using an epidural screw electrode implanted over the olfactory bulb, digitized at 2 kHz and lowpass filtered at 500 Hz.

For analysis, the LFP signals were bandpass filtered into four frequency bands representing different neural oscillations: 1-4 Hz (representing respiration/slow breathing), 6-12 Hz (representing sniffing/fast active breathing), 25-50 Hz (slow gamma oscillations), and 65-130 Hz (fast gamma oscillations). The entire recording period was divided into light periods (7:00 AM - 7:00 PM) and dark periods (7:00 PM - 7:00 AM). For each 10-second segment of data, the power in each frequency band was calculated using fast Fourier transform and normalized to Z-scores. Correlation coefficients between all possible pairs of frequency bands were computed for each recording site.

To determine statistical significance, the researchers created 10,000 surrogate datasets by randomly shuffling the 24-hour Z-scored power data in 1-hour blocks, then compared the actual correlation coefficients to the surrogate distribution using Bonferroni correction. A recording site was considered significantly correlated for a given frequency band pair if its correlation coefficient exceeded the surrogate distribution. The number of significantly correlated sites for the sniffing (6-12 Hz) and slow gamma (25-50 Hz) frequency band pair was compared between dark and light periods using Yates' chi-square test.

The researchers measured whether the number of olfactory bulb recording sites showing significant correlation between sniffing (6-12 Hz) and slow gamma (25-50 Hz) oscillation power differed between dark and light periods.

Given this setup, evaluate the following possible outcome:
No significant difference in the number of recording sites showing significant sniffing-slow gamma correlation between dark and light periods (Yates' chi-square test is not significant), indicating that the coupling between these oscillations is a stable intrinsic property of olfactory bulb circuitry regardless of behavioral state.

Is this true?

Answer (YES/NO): NO